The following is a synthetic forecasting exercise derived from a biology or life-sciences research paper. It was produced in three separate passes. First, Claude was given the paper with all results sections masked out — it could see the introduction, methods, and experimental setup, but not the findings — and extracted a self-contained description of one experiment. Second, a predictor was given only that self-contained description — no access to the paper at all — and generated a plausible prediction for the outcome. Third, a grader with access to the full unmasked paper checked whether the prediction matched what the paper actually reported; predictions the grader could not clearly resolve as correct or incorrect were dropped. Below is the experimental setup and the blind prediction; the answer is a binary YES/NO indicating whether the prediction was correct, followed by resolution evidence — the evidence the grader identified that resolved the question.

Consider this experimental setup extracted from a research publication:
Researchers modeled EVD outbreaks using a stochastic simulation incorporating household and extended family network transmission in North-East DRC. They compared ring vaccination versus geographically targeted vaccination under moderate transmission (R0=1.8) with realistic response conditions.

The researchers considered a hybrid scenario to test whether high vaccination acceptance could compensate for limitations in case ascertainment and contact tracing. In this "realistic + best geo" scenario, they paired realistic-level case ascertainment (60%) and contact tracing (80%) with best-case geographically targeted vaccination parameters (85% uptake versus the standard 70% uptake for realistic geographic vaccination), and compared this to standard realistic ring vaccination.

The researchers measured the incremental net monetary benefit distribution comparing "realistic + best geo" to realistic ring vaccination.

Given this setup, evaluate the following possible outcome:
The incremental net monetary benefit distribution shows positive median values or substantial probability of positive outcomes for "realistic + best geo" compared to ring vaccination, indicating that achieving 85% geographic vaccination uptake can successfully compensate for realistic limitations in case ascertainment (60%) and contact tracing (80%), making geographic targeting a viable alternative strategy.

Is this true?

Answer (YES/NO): NO